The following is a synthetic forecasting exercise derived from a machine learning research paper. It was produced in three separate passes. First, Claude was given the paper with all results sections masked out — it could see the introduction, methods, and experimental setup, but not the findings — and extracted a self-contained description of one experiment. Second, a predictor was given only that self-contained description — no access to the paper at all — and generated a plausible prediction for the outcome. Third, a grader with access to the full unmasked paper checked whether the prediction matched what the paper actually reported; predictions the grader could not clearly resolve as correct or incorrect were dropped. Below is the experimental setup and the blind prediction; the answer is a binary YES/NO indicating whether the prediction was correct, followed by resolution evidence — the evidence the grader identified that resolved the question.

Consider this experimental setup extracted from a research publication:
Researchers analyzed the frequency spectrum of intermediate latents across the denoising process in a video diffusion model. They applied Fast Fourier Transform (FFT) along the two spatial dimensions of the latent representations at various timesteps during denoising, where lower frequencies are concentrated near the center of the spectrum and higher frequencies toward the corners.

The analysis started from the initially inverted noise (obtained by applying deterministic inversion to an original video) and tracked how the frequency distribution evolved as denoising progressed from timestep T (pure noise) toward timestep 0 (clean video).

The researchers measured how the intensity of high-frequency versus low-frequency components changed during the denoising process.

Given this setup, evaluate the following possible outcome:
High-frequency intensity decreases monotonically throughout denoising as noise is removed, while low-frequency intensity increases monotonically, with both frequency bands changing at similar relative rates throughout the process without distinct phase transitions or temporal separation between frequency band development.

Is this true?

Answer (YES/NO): NO